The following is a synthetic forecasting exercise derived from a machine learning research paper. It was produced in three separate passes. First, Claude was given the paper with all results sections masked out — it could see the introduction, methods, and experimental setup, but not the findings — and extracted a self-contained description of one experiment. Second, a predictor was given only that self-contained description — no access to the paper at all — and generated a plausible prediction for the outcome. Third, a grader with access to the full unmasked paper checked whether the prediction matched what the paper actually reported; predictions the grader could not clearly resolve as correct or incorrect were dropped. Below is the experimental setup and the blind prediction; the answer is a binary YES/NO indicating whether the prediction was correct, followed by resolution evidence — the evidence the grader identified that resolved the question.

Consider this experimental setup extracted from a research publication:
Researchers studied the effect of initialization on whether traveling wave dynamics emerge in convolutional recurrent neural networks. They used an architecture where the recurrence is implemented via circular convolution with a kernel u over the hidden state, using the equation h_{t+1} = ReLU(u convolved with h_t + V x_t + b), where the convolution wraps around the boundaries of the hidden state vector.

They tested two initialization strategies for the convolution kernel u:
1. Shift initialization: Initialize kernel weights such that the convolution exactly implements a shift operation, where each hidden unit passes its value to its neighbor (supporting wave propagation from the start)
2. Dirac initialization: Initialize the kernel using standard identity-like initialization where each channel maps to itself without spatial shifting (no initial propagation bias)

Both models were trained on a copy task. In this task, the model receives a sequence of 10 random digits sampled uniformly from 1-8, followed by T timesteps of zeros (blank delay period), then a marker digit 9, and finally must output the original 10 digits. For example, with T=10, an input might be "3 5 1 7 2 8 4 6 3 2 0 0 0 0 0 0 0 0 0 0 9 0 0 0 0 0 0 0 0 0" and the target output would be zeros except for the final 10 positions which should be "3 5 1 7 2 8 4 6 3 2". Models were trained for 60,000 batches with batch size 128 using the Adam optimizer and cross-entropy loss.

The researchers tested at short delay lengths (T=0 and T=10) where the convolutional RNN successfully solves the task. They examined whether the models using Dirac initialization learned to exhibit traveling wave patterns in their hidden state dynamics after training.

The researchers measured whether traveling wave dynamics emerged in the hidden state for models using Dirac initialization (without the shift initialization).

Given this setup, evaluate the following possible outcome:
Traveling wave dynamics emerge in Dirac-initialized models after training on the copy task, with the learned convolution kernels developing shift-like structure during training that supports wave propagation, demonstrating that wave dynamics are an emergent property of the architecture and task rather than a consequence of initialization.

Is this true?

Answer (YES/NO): NO